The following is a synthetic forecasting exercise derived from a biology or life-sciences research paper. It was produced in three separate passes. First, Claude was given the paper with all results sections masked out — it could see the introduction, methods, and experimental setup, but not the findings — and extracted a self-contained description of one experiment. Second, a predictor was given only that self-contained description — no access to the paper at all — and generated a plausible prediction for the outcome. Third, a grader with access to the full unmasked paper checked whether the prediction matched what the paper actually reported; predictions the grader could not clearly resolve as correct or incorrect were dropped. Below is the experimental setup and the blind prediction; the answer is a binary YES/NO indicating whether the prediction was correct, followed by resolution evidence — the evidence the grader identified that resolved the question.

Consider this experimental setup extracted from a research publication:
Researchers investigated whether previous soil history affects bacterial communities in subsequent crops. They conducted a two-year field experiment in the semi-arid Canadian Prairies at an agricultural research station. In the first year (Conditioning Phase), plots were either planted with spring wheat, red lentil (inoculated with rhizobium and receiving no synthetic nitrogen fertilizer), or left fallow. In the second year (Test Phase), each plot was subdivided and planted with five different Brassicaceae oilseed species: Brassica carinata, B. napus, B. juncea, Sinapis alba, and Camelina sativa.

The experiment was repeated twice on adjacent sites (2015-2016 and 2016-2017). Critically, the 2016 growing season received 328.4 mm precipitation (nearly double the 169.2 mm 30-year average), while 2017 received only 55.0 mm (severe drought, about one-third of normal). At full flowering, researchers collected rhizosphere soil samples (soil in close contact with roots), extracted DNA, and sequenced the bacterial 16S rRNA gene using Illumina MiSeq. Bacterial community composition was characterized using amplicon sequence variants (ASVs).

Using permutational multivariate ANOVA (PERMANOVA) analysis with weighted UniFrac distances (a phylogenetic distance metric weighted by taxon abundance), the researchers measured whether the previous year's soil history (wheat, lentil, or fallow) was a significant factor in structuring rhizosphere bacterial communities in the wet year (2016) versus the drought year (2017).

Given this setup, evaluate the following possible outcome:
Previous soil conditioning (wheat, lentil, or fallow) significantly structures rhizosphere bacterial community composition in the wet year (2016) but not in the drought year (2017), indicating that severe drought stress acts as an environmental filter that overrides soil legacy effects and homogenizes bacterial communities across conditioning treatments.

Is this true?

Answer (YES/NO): NO